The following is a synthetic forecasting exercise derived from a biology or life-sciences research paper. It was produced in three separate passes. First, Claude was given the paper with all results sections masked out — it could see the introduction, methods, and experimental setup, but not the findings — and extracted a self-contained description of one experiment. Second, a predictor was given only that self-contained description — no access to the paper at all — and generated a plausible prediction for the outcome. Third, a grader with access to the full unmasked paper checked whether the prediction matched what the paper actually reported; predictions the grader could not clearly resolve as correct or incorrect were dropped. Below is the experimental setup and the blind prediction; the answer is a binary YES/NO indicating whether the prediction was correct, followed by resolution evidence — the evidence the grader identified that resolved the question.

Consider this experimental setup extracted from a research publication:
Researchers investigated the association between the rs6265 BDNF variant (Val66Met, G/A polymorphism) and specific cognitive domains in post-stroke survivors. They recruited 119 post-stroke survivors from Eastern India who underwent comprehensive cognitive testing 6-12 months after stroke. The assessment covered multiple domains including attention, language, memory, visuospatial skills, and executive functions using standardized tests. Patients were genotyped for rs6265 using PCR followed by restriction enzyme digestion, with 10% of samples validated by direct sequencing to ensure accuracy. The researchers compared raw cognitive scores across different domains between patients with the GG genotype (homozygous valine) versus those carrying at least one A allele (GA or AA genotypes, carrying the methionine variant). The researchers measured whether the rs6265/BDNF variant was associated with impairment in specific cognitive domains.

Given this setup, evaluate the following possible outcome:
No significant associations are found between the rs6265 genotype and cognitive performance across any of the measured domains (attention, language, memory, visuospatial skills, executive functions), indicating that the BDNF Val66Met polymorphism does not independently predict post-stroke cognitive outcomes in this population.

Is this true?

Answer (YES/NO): NO